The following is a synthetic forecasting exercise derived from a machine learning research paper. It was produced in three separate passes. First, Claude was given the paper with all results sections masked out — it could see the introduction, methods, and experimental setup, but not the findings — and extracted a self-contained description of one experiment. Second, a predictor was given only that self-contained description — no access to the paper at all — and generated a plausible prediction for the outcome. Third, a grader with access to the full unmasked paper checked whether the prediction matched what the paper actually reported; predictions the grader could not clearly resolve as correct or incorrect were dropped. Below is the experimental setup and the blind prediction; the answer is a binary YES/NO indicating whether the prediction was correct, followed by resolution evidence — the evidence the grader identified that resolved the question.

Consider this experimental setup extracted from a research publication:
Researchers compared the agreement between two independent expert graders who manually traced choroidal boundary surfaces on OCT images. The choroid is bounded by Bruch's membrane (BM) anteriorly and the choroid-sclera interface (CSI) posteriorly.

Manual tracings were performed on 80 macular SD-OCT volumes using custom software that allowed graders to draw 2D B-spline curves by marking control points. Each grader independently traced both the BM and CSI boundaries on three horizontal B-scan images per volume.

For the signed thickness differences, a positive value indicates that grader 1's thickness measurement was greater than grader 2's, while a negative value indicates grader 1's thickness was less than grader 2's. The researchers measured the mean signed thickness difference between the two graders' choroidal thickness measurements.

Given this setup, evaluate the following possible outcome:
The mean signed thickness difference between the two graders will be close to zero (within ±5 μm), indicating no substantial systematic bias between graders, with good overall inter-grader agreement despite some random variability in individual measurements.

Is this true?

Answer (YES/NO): YES